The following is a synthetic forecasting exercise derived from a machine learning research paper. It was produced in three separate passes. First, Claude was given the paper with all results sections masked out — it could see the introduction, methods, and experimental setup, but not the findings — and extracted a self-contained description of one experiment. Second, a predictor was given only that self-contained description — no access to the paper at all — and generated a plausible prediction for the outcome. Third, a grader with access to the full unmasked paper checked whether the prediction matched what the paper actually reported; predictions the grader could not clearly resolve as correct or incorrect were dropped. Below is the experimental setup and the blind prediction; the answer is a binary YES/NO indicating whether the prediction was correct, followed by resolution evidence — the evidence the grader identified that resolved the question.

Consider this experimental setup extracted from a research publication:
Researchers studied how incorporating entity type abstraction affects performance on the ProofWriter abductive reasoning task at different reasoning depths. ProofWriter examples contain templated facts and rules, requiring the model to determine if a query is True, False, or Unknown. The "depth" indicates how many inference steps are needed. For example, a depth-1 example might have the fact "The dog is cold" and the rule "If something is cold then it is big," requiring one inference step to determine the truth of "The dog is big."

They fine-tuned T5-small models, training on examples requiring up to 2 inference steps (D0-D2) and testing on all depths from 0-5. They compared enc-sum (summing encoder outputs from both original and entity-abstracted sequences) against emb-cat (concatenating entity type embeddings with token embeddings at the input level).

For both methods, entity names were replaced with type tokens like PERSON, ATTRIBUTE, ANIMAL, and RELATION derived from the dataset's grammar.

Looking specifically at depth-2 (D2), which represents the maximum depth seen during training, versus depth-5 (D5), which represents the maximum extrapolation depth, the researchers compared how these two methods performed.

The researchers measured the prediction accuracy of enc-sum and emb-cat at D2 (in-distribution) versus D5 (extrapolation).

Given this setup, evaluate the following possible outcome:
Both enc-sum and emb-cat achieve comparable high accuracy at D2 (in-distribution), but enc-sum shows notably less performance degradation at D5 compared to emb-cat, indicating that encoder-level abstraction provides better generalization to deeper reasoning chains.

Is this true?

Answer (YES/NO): NO